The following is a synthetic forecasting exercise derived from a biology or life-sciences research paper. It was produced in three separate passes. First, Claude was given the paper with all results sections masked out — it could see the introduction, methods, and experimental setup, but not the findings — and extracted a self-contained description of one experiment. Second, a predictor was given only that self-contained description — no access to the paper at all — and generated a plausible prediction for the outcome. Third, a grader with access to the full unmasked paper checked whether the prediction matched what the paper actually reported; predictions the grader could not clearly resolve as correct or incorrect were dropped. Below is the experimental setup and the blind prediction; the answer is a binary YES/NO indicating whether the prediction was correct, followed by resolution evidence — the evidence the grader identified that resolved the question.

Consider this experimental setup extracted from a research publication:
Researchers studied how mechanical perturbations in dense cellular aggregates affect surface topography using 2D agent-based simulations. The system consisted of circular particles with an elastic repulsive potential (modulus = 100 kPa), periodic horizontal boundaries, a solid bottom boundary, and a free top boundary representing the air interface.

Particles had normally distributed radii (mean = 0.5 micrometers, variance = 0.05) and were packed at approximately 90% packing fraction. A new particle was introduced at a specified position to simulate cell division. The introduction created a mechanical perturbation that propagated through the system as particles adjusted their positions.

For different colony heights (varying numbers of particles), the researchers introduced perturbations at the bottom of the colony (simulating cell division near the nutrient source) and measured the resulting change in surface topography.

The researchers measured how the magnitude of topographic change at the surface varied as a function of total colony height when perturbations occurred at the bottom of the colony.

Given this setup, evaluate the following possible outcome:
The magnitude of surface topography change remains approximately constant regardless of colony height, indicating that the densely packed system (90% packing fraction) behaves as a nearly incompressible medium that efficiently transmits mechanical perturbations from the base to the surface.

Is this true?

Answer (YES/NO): NO